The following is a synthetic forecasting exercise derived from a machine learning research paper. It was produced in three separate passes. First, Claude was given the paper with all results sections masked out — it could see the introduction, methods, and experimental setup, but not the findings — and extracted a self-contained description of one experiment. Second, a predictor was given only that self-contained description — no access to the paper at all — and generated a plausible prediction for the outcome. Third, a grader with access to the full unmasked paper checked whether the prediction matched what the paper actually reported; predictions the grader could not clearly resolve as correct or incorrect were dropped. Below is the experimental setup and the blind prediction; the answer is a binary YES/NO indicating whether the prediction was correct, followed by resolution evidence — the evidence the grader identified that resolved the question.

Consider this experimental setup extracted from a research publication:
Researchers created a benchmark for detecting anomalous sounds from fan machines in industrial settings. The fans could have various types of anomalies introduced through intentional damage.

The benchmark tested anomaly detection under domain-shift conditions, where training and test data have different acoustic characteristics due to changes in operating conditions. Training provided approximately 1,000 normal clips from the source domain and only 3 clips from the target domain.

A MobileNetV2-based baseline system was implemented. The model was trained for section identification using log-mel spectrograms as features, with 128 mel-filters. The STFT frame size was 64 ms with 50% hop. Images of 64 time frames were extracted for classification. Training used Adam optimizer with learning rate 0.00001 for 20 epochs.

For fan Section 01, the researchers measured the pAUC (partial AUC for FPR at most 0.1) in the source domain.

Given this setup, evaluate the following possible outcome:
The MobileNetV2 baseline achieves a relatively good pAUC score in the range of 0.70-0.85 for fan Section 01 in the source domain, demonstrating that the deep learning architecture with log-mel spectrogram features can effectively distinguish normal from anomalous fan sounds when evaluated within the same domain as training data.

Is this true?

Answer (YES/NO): YES